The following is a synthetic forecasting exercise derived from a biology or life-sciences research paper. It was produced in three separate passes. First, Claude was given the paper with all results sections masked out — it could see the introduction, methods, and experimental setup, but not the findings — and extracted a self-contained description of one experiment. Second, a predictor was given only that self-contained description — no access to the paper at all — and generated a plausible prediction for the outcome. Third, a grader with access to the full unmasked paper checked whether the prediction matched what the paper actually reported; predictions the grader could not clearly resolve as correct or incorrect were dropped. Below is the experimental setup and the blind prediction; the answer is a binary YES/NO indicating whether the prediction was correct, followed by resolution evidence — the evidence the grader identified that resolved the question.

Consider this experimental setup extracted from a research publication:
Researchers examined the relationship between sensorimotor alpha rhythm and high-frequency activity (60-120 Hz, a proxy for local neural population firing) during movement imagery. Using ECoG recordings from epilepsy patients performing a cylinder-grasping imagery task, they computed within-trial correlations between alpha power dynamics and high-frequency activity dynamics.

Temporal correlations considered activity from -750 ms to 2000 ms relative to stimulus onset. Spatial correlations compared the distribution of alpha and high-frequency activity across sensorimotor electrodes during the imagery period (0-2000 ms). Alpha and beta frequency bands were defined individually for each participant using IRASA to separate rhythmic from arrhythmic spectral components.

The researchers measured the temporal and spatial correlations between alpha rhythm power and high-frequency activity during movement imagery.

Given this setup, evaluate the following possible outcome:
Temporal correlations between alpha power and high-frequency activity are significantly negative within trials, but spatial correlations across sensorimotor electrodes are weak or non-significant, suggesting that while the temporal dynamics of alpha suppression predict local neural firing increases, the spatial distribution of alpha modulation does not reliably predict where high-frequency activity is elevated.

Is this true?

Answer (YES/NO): NO